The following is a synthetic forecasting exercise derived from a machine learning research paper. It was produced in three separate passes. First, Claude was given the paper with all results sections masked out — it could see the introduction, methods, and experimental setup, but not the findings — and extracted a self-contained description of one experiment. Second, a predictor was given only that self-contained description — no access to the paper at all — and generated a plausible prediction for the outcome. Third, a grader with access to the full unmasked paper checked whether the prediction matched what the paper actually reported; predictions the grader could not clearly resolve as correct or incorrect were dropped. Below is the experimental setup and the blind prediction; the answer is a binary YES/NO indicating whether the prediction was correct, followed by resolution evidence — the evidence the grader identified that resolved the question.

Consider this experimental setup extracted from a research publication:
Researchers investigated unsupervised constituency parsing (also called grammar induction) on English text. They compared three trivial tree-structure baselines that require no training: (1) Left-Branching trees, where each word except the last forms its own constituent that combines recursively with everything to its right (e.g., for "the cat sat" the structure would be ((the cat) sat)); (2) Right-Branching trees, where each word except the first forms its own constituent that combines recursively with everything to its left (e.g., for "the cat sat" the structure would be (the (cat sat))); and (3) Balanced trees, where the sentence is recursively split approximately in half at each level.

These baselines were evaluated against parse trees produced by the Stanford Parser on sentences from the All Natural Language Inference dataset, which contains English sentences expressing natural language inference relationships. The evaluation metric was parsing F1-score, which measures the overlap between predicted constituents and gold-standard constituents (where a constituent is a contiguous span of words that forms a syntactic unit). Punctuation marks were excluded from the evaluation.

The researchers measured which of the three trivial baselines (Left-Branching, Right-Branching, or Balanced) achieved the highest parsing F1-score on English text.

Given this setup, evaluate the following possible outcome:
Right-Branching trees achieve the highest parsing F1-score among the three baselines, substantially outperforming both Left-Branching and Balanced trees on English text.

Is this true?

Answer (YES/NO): YES